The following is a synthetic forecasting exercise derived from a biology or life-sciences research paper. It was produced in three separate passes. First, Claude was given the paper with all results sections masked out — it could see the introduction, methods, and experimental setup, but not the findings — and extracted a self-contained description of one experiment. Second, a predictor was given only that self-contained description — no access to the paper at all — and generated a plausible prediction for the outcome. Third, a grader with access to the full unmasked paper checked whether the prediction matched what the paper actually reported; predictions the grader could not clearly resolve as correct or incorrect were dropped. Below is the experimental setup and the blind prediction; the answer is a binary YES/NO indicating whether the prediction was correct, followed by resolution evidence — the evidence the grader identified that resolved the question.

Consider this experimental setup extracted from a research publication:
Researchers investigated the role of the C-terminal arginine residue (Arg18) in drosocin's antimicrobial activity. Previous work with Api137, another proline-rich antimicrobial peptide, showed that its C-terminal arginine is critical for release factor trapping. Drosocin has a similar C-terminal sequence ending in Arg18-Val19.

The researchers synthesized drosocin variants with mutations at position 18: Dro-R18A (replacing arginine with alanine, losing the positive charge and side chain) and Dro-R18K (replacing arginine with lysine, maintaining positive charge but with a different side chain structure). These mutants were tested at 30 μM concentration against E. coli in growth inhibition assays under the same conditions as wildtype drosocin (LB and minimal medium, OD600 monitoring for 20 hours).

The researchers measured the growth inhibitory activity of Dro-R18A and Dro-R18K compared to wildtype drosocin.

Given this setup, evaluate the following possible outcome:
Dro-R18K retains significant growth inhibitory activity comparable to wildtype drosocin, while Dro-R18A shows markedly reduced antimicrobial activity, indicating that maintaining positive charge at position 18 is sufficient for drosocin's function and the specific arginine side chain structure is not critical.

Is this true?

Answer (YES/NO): YES